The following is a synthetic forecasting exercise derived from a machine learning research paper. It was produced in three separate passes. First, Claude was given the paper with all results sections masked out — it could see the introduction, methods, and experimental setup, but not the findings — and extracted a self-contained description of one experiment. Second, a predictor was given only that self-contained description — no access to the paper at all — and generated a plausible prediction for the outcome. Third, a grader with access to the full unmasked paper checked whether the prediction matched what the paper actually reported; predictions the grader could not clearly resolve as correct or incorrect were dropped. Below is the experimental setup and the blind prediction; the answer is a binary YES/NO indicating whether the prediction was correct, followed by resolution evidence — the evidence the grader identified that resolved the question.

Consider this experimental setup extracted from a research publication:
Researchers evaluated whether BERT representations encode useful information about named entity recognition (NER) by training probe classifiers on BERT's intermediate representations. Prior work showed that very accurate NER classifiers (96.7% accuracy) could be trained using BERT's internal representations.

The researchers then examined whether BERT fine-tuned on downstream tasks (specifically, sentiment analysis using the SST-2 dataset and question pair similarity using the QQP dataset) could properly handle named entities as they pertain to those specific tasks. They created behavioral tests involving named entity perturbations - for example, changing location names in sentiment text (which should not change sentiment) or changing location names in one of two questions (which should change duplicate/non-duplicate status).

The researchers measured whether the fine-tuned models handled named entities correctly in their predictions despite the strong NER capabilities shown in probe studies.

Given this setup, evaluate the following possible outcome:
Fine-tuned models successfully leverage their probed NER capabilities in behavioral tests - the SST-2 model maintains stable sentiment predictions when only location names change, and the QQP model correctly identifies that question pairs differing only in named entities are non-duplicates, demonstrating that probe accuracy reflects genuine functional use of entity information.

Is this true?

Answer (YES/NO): NO